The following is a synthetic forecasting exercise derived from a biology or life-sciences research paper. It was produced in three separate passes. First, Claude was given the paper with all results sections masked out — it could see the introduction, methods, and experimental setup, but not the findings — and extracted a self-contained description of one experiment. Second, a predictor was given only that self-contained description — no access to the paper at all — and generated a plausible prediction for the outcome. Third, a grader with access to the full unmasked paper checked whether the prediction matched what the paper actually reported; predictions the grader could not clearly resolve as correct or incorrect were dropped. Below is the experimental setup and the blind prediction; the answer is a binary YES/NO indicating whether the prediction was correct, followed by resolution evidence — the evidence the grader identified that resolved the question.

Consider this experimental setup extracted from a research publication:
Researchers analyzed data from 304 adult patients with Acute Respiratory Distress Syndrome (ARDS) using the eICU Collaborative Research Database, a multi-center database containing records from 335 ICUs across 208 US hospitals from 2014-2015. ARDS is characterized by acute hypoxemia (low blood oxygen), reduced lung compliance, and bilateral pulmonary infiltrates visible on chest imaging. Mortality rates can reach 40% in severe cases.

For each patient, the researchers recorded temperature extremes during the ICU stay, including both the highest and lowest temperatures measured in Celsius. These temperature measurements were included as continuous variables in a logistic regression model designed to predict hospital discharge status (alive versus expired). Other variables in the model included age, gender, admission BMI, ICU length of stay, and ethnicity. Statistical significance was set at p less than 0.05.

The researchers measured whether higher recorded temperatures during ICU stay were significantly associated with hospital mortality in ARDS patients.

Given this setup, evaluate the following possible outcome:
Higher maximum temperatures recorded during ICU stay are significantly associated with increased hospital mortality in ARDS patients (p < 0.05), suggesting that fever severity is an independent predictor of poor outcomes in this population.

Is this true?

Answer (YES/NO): NO